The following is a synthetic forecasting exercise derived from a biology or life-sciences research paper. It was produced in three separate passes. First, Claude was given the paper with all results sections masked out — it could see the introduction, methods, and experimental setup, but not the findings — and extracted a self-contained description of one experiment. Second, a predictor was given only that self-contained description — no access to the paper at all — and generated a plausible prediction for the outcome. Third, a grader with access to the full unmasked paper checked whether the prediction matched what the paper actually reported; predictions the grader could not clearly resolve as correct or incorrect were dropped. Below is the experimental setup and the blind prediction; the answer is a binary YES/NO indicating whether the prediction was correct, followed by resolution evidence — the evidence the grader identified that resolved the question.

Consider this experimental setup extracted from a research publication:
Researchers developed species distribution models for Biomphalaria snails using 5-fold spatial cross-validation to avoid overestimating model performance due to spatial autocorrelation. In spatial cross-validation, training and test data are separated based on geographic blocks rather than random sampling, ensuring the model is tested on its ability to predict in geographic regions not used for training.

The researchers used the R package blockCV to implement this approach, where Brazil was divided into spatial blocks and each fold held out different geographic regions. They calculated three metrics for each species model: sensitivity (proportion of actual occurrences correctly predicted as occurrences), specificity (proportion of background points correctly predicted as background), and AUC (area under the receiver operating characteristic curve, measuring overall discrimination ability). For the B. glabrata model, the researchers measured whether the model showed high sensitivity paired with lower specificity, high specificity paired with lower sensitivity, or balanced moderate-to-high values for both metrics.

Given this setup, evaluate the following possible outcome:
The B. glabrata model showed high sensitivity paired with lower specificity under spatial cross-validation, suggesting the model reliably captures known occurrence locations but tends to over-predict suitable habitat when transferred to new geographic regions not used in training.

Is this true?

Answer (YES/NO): YES